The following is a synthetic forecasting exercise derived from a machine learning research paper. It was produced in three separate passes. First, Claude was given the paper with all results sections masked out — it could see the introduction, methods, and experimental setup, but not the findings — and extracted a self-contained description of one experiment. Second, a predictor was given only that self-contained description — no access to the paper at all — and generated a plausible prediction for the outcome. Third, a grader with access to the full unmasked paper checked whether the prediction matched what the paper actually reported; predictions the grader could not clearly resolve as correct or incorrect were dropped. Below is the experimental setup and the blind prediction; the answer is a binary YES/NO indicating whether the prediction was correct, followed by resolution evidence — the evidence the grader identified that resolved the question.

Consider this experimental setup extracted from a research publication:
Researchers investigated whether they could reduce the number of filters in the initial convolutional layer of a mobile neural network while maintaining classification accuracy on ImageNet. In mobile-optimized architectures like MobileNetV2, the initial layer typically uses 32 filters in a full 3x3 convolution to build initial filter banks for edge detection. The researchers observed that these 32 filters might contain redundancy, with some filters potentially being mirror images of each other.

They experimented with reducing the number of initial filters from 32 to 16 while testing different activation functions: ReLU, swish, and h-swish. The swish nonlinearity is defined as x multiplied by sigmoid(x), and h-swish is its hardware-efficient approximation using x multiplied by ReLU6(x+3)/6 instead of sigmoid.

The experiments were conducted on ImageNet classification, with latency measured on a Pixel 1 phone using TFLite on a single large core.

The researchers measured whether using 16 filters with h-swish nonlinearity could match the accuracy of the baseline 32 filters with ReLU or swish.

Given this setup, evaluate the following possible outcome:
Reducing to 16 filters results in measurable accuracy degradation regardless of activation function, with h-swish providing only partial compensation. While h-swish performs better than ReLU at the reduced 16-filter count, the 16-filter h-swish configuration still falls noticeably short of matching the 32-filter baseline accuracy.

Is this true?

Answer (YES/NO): NO